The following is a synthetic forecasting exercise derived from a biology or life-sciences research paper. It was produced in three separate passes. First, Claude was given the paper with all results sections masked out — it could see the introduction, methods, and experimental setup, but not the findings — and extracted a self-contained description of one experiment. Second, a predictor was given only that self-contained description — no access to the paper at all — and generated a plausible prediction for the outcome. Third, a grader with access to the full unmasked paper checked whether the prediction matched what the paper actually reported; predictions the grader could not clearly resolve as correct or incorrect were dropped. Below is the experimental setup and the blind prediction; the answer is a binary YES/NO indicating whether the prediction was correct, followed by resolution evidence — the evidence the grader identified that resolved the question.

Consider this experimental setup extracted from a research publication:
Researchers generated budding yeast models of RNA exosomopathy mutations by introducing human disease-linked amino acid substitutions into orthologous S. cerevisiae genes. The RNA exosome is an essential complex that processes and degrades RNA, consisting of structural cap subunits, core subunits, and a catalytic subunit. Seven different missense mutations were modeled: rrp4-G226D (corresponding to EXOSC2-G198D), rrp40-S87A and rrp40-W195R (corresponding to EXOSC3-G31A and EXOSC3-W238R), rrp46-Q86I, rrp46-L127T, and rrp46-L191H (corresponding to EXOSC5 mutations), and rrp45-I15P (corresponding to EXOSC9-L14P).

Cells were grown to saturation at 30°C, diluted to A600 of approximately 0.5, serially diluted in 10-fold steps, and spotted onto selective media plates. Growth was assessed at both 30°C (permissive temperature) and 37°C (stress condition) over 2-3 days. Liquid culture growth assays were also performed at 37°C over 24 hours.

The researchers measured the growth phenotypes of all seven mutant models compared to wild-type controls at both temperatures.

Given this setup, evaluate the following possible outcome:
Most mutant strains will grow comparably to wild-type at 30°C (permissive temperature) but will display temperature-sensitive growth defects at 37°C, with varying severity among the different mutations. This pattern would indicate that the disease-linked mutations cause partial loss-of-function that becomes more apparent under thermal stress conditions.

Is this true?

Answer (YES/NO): NO